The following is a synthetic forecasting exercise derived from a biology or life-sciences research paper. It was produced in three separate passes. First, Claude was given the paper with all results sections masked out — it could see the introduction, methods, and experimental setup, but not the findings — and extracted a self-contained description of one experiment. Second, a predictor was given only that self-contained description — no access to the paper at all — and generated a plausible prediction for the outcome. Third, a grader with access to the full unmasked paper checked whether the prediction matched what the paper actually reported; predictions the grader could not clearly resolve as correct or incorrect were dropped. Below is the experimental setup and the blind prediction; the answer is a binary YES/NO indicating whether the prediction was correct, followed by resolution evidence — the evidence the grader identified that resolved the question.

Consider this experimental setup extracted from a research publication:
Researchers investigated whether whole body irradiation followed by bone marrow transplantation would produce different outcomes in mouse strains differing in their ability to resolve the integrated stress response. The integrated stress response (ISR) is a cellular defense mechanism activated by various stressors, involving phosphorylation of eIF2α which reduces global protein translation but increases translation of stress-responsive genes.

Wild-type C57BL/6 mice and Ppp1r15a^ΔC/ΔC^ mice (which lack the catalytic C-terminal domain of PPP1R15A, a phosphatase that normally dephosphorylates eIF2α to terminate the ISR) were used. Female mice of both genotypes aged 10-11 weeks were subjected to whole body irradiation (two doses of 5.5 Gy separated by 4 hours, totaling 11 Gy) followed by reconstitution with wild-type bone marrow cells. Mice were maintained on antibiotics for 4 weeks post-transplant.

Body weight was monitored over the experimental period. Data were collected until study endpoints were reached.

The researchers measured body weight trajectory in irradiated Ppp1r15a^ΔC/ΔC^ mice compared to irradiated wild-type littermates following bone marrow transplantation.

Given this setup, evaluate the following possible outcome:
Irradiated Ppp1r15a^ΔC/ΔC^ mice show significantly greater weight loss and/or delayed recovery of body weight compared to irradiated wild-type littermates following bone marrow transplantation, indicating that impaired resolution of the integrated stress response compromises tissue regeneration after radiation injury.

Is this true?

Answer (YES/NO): YES